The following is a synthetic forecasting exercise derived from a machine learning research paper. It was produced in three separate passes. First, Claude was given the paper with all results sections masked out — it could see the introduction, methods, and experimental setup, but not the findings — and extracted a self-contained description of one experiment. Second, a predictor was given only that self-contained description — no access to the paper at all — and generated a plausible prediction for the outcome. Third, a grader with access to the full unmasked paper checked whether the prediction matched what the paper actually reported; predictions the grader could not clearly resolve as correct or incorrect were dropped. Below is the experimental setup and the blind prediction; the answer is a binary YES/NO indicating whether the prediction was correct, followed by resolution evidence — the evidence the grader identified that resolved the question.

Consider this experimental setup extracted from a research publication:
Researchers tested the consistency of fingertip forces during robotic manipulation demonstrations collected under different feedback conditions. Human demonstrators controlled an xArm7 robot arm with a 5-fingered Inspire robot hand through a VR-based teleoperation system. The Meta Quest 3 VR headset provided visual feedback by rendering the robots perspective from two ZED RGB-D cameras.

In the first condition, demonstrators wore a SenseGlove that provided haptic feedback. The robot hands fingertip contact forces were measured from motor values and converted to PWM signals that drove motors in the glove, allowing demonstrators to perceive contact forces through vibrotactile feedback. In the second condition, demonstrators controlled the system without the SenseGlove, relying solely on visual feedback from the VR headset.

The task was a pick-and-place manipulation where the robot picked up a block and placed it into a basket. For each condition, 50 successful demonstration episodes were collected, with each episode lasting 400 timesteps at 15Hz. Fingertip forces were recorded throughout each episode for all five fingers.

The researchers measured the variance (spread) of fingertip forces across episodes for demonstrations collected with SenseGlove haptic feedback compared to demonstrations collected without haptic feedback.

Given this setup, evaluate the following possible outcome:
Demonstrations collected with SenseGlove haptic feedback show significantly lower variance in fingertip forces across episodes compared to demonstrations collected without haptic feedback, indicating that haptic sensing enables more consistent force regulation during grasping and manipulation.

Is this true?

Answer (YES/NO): YES